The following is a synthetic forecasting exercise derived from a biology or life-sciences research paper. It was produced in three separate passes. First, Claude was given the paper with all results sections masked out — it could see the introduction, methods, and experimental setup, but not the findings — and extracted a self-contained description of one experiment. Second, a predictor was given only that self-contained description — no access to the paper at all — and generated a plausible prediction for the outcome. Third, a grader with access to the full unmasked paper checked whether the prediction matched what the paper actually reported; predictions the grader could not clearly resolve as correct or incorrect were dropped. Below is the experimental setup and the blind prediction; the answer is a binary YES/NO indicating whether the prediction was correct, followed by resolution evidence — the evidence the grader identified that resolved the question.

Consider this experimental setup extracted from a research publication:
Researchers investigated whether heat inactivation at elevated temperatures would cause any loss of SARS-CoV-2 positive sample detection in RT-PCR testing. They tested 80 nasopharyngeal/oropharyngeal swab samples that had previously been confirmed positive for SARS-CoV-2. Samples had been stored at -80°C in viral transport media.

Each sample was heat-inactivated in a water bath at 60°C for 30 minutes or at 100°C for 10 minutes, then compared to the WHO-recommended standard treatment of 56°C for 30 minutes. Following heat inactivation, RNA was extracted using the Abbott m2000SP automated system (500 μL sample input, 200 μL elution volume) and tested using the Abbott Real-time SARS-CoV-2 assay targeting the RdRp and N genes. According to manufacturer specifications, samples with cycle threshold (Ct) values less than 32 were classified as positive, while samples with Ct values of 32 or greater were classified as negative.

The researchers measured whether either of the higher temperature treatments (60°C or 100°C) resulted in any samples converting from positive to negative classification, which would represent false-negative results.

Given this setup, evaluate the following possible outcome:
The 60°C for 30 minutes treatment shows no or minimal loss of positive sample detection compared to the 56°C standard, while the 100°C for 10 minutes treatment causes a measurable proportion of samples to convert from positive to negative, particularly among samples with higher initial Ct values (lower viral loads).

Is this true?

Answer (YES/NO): NO